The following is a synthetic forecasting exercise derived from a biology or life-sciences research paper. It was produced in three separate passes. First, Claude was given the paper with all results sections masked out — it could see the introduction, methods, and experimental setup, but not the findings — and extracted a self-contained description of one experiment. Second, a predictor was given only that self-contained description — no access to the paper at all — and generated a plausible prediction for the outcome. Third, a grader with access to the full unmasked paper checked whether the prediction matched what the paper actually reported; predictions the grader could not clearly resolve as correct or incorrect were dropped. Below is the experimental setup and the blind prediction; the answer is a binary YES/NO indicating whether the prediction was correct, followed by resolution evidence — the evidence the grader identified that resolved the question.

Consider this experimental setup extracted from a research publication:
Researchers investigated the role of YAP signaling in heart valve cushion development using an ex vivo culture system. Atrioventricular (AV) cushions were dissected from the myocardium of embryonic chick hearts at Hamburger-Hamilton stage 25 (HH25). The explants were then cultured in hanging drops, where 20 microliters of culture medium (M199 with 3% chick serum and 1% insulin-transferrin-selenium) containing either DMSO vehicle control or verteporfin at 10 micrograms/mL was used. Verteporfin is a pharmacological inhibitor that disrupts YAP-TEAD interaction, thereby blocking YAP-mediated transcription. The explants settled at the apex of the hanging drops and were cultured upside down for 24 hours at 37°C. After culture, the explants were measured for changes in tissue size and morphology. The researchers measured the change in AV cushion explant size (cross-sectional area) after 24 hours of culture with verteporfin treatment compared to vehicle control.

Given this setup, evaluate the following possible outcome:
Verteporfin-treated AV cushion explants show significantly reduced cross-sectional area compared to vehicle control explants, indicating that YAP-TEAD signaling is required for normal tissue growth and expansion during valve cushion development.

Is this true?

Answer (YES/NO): YES